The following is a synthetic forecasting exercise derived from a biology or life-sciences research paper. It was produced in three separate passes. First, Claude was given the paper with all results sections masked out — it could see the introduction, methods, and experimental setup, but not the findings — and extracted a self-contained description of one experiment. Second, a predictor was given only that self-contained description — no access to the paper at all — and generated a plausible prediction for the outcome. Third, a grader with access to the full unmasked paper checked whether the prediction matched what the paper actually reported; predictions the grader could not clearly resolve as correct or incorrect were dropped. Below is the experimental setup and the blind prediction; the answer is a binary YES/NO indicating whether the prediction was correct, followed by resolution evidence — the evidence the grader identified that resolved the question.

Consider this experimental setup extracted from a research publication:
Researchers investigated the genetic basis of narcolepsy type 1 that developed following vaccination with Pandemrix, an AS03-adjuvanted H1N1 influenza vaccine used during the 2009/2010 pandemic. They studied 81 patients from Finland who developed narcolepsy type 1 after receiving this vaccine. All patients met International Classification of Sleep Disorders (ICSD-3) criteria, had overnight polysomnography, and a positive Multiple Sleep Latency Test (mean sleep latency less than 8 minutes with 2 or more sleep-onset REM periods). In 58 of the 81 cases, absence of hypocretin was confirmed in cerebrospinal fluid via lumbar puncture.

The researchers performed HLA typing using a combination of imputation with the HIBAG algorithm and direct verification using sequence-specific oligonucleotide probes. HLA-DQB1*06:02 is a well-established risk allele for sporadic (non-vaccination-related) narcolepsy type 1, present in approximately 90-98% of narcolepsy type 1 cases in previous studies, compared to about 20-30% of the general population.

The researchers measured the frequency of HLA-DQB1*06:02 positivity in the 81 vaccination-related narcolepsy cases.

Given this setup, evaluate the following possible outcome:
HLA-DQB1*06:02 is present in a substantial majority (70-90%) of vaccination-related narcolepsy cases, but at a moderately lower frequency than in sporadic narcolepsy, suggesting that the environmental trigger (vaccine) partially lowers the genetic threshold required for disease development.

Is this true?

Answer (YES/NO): NO